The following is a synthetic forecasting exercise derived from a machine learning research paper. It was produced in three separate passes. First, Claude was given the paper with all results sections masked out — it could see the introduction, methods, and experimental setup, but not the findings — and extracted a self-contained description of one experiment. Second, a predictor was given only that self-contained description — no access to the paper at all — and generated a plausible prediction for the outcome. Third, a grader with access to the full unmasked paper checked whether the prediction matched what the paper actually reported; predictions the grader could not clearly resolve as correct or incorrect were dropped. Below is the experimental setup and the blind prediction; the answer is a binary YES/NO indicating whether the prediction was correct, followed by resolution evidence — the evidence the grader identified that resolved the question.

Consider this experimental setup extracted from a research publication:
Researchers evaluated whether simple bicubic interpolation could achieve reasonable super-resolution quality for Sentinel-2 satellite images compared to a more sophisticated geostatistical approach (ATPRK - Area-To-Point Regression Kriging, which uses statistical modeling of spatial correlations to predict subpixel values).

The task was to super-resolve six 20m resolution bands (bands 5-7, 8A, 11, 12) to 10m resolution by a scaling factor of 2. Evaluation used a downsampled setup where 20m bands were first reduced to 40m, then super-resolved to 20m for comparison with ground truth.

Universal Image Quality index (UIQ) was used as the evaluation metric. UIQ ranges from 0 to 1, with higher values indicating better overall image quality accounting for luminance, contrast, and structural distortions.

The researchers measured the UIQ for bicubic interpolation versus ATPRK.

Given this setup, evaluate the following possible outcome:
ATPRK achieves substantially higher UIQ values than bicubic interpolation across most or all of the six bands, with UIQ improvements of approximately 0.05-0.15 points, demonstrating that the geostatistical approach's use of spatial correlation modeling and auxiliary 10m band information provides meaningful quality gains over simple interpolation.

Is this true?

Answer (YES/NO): NO